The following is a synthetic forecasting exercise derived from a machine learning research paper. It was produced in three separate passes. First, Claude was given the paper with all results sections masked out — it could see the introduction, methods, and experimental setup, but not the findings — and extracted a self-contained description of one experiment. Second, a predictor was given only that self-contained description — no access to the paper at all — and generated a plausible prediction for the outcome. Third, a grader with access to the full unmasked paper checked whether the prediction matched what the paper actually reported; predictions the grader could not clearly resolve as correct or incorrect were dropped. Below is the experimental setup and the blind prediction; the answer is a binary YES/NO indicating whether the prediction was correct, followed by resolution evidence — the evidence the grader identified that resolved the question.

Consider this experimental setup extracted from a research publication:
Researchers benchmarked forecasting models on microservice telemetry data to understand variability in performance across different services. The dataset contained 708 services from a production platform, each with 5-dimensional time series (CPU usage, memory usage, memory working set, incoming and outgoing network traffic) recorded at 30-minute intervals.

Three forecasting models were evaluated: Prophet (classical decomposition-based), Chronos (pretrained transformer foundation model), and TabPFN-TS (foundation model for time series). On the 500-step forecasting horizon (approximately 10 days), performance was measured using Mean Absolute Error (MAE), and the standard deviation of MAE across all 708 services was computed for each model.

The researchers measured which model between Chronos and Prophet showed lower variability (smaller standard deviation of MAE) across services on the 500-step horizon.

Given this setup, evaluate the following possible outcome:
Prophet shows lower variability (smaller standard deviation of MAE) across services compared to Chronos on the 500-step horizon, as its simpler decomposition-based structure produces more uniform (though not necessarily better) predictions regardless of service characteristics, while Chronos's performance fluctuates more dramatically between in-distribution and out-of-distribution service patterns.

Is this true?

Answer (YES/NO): NO